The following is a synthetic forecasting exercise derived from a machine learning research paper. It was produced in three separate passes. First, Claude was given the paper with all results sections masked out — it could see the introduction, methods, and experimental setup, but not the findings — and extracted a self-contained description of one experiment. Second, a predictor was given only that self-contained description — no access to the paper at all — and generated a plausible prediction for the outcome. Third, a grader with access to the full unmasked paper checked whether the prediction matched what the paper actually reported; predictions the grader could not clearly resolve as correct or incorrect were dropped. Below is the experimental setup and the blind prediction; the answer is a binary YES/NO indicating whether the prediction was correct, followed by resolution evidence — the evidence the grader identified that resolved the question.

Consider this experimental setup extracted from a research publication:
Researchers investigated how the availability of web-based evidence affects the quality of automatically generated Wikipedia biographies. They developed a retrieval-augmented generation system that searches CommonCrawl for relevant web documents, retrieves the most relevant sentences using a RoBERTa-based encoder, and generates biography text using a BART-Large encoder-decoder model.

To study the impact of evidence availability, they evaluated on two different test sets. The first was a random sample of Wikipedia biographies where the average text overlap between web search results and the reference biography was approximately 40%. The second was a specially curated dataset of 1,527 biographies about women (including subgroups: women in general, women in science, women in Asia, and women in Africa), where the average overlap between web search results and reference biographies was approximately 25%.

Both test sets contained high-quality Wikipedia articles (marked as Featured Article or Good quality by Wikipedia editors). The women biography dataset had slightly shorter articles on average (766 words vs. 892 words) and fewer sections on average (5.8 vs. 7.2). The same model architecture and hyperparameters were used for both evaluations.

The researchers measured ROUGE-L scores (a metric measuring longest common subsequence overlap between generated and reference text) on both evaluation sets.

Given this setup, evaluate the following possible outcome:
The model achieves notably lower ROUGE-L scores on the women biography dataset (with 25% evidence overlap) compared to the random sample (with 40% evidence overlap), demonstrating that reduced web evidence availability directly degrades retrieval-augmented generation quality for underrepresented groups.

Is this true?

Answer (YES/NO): YES